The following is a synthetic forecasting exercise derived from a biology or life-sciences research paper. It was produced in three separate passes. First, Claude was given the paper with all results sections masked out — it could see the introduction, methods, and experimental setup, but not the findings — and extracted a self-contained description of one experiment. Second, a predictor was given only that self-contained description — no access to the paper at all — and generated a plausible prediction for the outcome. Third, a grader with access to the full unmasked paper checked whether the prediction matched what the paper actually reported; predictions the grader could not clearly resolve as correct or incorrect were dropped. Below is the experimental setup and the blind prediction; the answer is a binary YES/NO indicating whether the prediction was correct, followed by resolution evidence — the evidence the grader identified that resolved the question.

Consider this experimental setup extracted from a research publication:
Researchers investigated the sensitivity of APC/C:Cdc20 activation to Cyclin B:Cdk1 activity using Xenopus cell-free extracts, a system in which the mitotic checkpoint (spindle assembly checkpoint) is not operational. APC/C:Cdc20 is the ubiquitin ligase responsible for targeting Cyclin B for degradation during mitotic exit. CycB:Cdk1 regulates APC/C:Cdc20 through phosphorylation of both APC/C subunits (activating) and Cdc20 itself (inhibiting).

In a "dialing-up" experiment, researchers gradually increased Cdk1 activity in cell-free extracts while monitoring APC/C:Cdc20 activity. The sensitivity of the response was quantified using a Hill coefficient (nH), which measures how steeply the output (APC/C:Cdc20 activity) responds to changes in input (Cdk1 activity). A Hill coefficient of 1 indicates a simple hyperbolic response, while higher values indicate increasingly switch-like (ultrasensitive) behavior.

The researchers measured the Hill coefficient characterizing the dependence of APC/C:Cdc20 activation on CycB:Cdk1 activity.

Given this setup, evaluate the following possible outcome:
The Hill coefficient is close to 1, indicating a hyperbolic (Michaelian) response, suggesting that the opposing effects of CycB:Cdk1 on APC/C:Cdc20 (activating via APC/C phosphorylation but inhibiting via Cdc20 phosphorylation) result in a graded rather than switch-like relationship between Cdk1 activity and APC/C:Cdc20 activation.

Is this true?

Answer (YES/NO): NO